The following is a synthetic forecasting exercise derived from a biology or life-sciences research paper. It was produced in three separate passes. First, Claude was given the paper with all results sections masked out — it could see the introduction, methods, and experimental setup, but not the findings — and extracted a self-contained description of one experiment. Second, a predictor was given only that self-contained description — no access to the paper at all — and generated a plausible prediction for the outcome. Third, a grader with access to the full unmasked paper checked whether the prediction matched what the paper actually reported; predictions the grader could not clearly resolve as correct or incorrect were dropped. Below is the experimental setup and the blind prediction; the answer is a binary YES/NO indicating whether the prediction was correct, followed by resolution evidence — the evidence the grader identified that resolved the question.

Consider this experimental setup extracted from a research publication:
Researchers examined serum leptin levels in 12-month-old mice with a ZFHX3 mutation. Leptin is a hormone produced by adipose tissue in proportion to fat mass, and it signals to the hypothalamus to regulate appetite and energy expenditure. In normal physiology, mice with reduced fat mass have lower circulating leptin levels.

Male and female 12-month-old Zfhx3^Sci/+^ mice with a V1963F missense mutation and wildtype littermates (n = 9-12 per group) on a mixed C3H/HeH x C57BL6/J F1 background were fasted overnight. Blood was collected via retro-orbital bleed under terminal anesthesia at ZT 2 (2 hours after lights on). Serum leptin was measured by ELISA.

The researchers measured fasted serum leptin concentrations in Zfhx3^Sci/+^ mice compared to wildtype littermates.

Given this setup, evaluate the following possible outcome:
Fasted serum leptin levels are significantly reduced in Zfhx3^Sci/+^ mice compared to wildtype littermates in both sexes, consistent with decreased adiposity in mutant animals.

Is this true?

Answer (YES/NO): NO